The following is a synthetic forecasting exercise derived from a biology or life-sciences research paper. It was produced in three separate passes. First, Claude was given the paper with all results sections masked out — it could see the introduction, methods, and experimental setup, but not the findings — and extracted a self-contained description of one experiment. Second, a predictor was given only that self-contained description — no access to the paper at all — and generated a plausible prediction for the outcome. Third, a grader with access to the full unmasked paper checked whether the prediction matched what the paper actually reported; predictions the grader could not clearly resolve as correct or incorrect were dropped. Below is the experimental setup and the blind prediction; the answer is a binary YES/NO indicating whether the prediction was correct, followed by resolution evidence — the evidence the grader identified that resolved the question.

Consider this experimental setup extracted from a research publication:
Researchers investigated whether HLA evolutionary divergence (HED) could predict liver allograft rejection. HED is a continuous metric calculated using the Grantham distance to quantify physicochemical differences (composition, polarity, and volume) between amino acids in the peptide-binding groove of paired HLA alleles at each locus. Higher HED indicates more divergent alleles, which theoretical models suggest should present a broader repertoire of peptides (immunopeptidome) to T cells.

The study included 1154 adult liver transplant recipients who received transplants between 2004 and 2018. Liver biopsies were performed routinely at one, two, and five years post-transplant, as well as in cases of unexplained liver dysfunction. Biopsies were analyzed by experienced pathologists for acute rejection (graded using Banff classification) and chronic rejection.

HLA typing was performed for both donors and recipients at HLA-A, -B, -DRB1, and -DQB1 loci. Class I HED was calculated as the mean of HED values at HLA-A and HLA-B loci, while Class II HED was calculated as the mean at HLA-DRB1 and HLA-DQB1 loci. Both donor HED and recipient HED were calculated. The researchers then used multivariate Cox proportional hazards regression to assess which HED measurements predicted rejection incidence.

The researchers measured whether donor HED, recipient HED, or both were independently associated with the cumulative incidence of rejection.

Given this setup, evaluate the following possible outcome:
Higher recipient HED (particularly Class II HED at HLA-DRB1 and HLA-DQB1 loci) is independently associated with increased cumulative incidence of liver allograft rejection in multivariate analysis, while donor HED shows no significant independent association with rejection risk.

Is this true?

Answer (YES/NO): NO